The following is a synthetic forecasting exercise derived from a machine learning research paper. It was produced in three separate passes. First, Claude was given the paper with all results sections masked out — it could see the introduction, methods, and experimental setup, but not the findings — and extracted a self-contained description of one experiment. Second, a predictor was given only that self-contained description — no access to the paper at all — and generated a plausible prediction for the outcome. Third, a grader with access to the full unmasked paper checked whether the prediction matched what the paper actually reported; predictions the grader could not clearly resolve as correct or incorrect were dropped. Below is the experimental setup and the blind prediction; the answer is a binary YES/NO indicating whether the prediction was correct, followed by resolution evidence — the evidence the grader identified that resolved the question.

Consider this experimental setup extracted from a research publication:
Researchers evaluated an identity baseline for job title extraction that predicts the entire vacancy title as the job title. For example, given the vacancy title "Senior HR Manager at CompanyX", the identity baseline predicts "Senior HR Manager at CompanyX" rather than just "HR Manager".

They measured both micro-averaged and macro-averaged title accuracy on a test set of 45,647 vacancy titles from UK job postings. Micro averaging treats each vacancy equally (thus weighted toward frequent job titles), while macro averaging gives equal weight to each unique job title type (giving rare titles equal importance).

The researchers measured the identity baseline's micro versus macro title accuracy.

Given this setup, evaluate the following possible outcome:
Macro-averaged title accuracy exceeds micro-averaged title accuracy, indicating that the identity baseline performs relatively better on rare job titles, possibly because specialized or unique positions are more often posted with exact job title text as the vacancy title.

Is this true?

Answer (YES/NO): YES